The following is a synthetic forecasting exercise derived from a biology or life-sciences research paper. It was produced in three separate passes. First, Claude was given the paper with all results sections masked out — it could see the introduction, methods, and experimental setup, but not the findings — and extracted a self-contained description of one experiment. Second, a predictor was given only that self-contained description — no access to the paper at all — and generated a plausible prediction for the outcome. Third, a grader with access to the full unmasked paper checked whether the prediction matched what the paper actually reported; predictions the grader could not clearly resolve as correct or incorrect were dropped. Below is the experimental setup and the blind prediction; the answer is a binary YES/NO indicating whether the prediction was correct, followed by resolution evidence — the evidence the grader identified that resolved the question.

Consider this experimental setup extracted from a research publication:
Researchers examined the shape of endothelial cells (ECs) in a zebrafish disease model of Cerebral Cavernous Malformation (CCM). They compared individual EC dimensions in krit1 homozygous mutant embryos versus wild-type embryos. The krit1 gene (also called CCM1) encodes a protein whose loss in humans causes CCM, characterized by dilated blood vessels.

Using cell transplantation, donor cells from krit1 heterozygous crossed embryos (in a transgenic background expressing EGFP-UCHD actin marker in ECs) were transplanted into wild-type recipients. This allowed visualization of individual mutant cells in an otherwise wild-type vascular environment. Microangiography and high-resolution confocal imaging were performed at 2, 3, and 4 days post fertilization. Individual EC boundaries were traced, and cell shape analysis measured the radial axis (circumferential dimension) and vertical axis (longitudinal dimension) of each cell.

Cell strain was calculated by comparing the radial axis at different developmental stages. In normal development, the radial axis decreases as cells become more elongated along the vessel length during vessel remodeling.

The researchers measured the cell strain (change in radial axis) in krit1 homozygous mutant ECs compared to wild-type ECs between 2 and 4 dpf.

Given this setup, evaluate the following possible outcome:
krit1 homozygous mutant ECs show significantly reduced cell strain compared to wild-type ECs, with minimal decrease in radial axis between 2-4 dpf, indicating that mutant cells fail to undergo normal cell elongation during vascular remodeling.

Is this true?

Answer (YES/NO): NO